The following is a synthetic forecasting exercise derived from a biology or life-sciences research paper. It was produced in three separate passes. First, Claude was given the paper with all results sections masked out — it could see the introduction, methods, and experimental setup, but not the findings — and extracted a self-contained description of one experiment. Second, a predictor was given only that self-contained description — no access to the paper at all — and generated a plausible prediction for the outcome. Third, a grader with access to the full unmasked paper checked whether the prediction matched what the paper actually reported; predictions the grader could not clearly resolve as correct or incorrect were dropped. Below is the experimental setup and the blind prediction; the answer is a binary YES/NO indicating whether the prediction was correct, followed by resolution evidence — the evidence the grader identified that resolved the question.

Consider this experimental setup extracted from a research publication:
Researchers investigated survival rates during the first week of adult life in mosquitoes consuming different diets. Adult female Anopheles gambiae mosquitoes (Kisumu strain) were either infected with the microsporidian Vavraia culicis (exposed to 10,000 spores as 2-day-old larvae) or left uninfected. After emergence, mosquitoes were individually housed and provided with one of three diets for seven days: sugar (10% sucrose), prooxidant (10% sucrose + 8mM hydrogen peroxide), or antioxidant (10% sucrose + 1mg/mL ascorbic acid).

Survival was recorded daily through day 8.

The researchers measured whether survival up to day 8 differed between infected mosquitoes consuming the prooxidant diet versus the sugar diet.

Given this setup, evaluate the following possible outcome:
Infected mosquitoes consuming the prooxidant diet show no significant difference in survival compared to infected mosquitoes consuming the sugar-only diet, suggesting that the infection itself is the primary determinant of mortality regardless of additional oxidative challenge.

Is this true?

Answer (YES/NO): YES